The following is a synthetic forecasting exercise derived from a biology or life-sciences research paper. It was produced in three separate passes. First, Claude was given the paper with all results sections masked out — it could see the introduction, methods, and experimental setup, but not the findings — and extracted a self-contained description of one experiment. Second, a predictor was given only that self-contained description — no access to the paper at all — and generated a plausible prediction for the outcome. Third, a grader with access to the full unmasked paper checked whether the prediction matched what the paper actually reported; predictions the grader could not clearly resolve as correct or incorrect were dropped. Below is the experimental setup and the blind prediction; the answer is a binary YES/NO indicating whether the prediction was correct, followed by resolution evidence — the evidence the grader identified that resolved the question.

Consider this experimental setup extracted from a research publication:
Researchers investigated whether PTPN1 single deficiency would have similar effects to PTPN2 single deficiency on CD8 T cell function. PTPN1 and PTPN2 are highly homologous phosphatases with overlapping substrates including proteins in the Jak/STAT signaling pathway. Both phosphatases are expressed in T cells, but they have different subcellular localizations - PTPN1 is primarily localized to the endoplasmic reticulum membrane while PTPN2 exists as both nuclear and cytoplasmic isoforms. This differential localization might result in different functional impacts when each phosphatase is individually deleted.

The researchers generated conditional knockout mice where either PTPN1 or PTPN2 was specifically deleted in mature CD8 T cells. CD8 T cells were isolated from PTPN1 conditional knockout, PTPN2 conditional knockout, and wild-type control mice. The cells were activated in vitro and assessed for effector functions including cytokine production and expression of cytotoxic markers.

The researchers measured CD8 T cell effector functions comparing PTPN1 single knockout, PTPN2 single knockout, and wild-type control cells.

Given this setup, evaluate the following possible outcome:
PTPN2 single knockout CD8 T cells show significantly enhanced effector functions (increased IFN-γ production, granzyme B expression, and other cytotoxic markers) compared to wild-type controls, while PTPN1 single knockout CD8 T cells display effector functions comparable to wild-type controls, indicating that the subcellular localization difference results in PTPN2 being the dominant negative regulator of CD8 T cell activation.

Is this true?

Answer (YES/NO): NO